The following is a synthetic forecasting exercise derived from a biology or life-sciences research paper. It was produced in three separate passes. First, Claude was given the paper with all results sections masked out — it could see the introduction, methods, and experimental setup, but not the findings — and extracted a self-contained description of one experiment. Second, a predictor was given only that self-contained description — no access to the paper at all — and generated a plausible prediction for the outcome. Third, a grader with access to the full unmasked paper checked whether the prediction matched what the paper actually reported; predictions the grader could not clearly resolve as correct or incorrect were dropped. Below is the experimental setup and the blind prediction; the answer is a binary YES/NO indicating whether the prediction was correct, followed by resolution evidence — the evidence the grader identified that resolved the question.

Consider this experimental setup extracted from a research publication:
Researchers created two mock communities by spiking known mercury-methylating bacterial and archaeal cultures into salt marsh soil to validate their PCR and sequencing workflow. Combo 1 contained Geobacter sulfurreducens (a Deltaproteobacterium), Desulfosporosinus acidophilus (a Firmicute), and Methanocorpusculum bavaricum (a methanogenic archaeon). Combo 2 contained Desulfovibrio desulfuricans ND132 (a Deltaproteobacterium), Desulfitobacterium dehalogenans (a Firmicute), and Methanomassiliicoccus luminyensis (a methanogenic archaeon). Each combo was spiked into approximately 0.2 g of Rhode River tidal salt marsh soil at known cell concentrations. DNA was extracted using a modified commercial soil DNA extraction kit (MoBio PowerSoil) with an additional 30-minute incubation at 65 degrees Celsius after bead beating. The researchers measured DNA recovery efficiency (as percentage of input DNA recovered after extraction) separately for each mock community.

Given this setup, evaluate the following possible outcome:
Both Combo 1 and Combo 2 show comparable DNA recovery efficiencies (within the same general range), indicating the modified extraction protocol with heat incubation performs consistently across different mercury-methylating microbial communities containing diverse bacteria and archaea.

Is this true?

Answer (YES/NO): NO